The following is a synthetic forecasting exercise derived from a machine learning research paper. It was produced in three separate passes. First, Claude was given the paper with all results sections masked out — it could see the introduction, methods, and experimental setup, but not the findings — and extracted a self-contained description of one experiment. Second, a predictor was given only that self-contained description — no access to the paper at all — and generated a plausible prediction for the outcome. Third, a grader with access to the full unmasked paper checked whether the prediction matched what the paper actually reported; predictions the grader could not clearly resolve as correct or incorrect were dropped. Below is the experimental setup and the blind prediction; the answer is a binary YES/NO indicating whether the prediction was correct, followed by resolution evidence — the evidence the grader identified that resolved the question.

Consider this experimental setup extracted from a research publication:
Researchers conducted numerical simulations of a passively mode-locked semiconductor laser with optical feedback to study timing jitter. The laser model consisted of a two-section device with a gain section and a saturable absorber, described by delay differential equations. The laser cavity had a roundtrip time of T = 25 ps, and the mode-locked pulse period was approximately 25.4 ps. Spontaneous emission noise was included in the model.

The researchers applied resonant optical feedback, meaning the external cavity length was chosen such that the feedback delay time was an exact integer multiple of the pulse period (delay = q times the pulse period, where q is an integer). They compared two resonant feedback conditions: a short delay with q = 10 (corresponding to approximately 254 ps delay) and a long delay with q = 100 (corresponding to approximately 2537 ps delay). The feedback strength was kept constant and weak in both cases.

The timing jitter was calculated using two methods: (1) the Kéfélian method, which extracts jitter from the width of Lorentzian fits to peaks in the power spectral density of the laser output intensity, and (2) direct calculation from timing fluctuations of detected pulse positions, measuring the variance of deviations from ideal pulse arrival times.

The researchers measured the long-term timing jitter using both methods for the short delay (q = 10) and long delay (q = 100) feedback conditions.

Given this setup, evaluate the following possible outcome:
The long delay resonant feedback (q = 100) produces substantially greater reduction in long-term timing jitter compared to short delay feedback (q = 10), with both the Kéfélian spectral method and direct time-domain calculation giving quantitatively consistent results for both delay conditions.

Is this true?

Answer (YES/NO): NO